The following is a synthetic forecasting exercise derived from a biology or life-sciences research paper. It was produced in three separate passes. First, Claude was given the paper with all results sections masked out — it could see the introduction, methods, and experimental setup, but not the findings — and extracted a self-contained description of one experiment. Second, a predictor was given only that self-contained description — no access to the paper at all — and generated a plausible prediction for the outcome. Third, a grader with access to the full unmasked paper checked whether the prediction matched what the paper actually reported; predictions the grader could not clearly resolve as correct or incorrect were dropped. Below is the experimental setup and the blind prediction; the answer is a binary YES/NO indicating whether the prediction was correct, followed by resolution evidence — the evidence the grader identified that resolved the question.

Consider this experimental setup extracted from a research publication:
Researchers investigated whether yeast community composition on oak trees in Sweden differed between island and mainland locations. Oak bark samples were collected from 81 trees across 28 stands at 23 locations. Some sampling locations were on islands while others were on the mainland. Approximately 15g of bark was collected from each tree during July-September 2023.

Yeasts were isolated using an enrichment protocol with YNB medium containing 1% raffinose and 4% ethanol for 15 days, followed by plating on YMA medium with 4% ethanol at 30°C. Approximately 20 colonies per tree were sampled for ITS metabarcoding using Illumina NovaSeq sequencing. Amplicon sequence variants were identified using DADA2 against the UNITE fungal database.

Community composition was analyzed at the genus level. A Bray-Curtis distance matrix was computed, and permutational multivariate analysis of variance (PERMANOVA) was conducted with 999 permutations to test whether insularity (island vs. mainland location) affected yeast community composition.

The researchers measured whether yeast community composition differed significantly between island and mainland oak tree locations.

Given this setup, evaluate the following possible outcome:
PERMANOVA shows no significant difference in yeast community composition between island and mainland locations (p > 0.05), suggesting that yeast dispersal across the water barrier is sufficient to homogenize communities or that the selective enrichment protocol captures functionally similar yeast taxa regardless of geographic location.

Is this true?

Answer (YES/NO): NO